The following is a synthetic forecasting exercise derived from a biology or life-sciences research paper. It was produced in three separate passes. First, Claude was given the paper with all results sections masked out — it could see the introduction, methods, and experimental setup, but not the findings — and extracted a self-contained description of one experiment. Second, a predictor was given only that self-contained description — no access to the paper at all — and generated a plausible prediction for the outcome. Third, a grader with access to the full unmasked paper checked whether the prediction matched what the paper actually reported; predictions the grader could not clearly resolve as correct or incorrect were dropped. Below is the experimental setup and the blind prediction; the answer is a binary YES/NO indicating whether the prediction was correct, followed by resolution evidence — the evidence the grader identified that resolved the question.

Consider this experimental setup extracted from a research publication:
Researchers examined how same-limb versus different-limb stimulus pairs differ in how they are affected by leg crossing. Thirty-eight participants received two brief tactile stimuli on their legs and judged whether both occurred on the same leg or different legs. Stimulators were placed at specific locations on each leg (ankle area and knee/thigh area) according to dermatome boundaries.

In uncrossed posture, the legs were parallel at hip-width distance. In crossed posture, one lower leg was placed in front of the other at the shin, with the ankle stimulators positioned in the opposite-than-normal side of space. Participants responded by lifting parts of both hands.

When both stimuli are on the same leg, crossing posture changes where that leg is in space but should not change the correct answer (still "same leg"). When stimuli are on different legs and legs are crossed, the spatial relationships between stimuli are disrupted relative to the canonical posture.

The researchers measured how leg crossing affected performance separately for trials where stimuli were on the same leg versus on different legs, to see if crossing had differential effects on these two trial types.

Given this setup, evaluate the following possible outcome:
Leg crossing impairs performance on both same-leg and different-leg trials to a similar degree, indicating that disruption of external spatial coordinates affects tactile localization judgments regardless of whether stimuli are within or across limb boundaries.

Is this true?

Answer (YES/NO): NO